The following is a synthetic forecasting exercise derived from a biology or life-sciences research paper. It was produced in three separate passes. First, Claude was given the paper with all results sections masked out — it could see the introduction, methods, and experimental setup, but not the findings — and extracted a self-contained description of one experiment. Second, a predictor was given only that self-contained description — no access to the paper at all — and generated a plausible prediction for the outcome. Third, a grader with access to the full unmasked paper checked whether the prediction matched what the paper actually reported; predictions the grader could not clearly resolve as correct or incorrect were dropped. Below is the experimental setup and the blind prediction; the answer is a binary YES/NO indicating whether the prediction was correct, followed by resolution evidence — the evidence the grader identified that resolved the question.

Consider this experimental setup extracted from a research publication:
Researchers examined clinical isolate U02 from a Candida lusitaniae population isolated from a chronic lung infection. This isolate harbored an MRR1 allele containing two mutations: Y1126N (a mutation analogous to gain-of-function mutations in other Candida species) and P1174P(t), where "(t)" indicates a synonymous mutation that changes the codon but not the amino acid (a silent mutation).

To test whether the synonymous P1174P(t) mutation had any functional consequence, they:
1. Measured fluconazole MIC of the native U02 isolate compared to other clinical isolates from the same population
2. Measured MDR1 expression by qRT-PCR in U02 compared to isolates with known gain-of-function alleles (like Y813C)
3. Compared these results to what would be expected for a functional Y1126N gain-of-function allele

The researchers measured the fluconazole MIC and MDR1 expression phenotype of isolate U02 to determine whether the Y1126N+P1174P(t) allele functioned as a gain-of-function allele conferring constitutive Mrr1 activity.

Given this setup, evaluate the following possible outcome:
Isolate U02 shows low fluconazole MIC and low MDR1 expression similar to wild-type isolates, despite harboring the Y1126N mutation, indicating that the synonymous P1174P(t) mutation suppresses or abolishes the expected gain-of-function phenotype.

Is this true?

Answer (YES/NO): YES